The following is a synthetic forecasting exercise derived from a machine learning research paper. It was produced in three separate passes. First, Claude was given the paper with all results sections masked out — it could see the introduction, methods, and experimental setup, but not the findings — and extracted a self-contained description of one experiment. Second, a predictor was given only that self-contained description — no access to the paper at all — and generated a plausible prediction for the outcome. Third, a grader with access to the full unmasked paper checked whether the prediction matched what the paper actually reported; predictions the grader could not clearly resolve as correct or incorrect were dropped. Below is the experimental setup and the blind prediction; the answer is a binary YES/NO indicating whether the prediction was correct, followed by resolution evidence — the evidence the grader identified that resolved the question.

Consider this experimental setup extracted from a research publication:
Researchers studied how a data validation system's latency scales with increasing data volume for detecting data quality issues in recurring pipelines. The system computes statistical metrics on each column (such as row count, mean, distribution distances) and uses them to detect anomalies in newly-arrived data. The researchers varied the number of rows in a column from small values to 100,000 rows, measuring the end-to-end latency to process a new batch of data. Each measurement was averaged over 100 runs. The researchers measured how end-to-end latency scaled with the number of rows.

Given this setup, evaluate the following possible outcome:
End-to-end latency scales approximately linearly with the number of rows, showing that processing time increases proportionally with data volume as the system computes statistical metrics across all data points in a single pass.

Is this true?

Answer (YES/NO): YES